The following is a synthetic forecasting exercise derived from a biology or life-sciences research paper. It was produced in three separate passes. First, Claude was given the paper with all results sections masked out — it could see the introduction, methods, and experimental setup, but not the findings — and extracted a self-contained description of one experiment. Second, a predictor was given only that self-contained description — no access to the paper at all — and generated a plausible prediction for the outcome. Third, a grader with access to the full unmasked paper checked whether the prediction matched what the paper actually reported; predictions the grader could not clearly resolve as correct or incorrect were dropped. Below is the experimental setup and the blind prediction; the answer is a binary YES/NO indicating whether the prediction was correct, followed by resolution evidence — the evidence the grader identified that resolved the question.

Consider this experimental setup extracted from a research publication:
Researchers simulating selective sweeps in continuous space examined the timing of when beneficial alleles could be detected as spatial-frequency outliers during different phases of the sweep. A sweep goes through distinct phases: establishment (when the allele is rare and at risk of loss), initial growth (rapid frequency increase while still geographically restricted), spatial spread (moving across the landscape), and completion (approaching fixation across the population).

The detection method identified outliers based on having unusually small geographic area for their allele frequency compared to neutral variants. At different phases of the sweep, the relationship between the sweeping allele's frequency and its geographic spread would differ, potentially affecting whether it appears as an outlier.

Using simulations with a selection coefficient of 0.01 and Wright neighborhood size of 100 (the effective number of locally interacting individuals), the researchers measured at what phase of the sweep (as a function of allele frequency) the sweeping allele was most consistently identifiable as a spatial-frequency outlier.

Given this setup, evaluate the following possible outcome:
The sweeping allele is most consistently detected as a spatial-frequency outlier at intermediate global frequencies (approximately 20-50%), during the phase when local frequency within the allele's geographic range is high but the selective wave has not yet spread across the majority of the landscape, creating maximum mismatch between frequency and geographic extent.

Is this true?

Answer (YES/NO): NO